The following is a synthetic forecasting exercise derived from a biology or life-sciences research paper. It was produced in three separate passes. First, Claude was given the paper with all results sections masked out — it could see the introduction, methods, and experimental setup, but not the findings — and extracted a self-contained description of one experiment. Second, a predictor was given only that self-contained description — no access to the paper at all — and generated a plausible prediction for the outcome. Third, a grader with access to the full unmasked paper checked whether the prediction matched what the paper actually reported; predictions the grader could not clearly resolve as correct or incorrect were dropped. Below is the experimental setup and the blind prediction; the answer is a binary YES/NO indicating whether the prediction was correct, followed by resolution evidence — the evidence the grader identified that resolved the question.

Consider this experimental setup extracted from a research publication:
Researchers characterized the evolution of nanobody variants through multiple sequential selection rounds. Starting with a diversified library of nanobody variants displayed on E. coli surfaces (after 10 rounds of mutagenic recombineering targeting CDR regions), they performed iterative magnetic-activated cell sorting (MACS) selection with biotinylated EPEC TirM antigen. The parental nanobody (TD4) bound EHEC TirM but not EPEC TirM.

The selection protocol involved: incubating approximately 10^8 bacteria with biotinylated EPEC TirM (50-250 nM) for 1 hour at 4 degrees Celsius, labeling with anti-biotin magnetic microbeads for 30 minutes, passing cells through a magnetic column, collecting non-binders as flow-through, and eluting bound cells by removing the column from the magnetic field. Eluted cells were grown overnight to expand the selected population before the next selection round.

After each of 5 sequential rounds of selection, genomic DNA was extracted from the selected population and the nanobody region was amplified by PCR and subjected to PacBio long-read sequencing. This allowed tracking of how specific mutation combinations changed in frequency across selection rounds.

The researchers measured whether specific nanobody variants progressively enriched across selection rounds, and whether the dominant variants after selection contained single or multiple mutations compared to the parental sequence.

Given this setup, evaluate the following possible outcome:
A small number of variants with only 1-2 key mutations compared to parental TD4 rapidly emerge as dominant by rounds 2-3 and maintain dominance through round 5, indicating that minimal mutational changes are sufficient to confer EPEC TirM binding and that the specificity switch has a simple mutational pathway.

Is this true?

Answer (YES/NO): YES